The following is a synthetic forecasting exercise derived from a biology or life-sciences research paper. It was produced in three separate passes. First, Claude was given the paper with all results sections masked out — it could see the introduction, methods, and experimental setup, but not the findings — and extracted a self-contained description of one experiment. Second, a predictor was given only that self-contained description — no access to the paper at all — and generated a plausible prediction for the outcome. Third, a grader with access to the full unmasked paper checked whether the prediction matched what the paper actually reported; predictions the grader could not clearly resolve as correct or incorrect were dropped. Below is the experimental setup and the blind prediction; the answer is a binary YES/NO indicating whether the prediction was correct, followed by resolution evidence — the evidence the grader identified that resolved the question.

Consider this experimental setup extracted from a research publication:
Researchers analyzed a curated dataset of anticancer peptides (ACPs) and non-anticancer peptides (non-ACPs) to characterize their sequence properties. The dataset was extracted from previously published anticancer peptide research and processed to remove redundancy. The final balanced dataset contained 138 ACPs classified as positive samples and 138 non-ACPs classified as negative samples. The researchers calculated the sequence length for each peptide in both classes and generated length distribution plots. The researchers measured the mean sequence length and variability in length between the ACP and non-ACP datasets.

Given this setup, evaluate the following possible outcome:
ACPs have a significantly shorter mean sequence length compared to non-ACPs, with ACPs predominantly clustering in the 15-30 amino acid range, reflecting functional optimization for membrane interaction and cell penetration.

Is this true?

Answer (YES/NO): NO